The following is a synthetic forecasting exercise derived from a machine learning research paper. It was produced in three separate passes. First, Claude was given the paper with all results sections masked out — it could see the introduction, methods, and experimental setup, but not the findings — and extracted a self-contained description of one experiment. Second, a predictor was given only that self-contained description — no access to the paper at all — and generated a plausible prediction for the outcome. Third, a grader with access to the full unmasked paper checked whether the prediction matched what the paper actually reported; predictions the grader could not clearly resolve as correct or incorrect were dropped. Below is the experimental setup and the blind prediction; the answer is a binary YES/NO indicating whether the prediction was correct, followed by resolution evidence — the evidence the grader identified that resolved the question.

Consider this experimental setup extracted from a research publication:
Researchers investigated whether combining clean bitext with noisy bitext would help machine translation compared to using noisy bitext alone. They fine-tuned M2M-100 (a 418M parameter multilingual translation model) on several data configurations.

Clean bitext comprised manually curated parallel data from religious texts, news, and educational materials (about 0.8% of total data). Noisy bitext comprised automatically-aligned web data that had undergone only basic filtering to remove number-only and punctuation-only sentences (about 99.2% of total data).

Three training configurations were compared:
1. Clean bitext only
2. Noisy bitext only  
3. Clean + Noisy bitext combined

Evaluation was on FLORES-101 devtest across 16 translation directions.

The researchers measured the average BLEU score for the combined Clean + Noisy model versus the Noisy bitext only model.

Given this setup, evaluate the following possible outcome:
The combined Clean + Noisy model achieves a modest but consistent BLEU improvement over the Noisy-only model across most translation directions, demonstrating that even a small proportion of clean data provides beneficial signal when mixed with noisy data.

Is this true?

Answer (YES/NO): NO